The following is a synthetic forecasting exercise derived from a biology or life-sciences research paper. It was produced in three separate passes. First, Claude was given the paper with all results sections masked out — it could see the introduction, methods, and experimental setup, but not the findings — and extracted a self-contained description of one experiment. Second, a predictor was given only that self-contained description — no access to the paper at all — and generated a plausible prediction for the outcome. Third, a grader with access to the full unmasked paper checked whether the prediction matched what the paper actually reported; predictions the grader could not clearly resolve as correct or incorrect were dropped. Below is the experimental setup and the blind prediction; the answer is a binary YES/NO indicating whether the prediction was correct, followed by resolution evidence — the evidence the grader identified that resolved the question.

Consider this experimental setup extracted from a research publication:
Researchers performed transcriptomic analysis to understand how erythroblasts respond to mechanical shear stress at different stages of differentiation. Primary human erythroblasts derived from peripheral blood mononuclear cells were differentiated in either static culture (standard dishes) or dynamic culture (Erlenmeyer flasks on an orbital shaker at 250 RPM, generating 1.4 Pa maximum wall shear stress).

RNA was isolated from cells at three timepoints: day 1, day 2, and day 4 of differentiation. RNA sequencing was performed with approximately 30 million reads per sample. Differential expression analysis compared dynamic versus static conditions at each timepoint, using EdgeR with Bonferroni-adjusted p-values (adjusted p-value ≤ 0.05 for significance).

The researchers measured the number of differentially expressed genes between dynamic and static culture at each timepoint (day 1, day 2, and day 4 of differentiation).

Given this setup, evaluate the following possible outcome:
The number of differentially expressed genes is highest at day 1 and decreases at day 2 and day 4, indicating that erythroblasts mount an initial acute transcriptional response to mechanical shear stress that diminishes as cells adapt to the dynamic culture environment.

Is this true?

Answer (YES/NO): NO